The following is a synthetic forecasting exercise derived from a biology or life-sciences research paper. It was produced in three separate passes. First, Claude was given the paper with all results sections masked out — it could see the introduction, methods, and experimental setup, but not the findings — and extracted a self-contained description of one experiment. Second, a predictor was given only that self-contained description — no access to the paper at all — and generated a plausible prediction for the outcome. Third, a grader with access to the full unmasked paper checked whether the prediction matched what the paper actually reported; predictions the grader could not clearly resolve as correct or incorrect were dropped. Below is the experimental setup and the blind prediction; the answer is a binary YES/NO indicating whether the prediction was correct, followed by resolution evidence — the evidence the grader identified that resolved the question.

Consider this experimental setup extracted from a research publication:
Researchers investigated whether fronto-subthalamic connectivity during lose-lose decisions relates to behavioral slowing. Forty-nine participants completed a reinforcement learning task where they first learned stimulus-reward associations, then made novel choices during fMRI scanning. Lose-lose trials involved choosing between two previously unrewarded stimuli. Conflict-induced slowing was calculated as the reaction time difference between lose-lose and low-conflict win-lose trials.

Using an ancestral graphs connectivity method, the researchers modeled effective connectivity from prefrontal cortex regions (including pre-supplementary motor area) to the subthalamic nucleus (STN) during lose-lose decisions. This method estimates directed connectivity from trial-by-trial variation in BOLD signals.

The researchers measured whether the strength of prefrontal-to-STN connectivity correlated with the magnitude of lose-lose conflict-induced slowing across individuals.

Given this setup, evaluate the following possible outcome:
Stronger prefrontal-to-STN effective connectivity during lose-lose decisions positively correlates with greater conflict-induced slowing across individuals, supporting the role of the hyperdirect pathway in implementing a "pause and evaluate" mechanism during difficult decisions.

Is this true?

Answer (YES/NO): NO